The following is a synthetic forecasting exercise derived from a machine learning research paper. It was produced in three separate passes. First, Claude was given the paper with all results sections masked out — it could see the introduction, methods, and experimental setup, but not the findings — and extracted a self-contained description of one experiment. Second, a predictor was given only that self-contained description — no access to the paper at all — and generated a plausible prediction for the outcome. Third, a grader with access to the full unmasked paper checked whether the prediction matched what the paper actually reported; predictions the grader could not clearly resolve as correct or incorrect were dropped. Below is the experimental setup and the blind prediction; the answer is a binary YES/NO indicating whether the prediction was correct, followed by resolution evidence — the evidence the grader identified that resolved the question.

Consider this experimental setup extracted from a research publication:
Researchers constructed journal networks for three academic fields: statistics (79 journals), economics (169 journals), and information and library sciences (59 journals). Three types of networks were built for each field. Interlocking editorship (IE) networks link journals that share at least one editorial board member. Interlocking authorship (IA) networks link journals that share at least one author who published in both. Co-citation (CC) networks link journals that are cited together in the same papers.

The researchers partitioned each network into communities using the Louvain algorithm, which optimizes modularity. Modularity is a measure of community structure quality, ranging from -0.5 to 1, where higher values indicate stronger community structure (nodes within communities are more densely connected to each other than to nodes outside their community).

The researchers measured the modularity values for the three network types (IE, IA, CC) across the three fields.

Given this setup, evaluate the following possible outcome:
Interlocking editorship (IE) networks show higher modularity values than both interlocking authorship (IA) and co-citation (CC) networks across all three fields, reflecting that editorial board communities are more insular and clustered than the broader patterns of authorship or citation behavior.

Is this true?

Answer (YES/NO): YES